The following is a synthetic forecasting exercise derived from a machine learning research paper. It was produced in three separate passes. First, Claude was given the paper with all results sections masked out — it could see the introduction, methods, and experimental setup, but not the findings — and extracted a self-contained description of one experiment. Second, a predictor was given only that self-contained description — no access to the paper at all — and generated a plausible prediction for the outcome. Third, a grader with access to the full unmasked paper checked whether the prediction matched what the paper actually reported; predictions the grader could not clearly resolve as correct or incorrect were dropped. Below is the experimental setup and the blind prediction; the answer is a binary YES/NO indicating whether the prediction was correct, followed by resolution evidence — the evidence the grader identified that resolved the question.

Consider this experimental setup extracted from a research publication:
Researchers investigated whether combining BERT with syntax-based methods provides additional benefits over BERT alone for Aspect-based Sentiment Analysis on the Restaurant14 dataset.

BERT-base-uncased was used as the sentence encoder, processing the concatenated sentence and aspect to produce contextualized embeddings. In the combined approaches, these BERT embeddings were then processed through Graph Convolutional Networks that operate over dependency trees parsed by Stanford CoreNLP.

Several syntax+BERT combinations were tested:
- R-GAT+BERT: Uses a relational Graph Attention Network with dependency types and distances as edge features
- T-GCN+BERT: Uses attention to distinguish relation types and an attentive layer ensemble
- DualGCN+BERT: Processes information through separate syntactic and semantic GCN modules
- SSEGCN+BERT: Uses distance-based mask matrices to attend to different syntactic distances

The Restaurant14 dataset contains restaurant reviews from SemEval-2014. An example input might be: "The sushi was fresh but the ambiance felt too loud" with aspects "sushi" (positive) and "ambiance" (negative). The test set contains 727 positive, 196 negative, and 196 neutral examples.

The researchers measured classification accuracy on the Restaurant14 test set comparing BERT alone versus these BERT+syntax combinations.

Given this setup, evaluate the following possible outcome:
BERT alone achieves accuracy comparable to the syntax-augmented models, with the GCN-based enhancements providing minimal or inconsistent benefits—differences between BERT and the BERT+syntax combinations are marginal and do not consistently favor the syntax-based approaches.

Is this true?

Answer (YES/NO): NO